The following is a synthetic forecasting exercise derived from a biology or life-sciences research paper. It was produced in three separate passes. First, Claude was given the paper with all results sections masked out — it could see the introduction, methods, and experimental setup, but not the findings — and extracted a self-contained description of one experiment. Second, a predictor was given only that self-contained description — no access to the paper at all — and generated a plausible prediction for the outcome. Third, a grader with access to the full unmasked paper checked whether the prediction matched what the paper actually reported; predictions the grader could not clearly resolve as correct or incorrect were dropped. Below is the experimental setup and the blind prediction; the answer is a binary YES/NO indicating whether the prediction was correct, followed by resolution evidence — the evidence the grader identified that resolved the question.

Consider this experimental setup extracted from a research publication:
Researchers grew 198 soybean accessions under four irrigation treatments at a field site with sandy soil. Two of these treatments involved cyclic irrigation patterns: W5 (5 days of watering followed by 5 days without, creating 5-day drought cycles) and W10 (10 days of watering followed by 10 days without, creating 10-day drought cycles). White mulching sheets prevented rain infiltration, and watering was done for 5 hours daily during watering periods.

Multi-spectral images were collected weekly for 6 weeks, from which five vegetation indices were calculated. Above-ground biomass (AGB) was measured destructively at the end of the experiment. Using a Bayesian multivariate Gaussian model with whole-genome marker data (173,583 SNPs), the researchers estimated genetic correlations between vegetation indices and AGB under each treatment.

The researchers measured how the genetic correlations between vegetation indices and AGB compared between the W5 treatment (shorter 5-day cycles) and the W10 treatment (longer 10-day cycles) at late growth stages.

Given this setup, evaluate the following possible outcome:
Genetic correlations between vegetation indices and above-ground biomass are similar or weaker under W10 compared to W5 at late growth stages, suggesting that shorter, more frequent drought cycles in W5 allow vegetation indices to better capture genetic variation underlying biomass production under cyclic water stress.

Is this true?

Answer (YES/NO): YES